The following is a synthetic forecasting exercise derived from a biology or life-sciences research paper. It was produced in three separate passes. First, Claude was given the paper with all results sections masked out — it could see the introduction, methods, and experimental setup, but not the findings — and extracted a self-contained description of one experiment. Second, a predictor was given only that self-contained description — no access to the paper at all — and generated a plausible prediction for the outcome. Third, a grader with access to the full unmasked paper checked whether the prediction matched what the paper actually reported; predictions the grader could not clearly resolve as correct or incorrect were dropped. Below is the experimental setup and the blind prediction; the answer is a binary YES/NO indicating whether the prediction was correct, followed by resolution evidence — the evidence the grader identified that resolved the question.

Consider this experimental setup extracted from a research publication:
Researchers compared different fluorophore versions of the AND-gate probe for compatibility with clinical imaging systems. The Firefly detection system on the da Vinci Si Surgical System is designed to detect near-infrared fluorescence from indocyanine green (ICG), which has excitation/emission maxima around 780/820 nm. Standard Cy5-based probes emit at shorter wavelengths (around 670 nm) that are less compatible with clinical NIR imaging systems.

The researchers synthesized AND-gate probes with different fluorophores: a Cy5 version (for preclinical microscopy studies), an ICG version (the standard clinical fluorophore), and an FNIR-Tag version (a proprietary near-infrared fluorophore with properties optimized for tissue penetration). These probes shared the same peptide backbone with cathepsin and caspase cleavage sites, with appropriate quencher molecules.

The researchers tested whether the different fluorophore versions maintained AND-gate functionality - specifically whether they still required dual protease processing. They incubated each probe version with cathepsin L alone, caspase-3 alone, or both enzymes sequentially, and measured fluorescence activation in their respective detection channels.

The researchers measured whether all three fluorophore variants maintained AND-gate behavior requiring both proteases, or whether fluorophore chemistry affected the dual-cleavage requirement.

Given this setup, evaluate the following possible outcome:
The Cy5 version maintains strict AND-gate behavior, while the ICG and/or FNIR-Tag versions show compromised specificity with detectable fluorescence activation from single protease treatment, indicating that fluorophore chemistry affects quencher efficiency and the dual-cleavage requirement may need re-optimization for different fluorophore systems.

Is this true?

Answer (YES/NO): NO